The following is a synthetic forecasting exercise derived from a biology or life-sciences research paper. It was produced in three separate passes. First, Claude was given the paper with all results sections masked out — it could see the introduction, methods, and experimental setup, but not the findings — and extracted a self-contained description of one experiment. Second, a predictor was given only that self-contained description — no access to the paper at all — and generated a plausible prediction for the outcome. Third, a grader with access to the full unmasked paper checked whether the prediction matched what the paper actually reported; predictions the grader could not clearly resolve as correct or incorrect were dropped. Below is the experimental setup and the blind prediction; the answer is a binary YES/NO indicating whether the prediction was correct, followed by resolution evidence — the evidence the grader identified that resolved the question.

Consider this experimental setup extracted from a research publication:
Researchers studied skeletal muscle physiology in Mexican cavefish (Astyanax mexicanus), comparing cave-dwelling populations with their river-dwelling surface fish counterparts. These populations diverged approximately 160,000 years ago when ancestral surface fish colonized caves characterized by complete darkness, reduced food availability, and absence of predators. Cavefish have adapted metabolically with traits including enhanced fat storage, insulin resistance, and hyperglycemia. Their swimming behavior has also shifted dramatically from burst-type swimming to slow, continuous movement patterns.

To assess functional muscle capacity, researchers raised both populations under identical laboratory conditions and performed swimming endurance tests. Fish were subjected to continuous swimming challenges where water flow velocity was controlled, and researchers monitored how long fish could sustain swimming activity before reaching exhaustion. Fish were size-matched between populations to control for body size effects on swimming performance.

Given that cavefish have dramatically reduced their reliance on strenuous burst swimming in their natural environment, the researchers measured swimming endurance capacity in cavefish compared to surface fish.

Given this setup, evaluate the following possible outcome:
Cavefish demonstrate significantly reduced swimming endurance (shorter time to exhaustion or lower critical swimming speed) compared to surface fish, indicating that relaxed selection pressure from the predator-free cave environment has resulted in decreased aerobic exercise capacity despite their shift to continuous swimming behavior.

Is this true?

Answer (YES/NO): NO